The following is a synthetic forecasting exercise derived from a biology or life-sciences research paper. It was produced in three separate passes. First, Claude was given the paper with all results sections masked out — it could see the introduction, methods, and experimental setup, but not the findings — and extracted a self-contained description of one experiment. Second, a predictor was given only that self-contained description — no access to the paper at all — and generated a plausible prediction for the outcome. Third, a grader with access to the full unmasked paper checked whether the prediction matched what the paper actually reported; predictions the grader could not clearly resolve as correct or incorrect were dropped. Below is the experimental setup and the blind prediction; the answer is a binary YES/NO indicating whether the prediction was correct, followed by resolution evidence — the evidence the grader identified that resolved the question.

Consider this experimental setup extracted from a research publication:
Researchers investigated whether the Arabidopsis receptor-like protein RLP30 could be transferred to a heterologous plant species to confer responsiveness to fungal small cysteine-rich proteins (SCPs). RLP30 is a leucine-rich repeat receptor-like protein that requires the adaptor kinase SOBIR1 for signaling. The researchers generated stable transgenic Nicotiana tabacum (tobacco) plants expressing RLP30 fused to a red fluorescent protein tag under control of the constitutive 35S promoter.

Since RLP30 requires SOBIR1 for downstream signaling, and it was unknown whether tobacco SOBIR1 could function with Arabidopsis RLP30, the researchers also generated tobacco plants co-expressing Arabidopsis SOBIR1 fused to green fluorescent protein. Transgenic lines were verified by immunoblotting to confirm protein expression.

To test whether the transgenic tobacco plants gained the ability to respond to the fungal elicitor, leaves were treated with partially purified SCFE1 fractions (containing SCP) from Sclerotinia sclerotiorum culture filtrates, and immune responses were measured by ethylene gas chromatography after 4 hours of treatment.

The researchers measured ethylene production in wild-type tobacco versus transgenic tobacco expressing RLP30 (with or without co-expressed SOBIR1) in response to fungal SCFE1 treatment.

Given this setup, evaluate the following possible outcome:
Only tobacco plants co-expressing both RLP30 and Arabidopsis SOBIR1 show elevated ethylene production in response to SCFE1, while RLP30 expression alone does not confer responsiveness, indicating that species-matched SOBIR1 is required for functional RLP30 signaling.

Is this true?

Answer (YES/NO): NO